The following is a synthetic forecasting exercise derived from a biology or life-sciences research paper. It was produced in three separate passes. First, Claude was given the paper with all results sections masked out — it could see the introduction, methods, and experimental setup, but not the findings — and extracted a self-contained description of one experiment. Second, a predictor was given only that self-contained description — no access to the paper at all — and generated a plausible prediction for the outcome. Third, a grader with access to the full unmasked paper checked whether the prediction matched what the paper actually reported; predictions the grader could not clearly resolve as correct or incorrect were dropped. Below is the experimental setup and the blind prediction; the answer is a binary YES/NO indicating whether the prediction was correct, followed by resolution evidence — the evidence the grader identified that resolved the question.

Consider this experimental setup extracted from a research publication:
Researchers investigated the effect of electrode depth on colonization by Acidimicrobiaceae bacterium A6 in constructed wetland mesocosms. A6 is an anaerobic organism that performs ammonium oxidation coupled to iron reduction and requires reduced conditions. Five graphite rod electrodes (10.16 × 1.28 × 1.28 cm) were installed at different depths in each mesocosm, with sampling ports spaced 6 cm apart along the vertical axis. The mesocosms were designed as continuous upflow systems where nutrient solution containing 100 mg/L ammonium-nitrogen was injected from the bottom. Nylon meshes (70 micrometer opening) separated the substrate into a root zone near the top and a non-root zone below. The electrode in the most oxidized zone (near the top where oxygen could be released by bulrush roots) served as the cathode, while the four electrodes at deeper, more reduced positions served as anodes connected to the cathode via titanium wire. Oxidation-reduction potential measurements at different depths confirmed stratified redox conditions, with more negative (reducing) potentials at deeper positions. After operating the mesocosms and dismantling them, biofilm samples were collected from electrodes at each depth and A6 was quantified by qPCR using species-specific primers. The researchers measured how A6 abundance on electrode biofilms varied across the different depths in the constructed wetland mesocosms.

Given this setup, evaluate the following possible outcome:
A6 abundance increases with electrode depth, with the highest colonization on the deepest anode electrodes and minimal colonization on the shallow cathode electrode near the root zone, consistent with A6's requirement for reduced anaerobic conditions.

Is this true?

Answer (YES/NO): YES